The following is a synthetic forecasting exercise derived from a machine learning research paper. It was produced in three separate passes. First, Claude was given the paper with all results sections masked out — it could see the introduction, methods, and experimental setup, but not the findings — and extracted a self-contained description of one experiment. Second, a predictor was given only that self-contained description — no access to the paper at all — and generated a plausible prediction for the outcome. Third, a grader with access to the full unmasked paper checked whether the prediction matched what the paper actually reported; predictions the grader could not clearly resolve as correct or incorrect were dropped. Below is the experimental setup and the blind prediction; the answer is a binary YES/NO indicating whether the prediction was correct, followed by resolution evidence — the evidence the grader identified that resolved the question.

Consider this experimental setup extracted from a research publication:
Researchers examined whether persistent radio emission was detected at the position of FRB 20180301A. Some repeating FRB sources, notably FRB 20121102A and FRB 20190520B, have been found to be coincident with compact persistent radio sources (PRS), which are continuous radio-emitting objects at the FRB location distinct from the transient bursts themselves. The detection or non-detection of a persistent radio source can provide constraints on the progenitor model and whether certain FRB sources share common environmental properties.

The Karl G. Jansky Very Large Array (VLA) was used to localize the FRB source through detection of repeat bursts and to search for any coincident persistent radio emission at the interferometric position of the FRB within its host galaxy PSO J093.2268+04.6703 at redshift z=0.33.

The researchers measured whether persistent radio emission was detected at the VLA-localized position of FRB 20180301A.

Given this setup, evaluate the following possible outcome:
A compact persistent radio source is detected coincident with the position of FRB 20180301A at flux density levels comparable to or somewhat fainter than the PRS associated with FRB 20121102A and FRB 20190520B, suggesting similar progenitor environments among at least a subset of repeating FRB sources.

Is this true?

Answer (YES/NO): NO